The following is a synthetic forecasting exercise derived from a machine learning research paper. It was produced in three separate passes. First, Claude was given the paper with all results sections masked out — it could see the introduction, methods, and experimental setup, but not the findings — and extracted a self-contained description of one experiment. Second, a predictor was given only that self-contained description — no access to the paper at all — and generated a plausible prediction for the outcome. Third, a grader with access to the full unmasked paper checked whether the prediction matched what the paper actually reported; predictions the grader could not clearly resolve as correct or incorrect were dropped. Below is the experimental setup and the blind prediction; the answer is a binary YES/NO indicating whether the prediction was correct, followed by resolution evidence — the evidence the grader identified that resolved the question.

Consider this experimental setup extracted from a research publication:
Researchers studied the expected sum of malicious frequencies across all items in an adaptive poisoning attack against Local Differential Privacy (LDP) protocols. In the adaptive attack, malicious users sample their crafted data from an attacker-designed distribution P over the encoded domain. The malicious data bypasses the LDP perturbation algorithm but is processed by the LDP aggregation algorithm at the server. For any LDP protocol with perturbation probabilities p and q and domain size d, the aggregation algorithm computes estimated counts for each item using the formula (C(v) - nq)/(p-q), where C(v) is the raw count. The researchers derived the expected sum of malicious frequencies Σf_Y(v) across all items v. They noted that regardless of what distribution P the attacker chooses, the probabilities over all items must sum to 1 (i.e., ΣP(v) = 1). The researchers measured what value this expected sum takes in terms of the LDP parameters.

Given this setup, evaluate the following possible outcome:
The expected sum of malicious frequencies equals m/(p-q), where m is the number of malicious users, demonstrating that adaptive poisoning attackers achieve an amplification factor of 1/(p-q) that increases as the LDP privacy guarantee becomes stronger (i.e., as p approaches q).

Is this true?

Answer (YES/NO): NO